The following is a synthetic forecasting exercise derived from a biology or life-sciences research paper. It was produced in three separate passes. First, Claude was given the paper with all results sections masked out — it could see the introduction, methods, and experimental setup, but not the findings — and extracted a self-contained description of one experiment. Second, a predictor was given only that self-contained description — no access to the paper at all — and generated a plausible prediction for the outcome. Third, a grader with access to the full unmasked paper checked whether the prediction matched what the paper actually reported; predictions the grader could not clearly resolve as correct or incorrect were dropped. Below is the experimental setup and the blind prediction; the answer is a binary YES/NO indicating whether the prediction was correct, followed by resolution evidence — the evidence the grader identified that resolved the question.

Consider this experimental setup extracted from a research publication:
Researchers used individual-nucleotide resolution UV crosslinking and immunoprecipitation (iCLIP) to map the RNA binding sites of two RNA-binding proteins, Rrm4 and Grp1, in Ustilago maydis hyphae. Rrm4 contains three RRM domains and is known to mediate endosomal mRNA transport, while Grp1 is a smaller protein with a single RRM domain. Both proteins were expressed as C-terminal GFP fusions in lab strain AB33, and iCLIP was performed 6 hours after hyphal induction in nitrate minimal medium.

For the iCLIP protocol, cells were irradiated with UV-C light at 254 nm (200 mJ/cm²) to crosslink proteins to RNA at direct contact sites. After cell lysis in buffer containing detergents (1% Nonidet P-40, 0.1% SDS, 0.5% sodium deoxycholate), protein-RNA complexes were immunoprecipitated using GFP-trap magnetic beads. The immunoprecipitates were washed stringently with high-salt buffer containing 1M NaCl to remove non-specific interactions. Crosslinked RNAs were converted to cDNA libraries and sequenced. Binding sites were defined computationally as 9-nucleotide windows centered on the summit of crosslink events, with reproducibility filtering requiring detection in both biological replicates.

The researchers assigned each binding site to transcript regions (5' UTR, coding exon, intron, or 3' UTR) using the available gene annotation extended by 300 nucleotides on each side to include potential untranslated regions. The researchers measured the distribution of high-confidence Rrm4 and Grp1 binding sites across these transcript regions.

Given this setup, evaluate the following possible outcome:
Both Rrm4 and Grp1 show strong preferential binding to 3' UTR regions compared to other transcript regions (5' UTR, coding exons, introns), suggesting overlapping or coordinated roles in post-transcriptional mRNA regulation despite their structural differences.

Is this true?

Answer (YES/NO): YES